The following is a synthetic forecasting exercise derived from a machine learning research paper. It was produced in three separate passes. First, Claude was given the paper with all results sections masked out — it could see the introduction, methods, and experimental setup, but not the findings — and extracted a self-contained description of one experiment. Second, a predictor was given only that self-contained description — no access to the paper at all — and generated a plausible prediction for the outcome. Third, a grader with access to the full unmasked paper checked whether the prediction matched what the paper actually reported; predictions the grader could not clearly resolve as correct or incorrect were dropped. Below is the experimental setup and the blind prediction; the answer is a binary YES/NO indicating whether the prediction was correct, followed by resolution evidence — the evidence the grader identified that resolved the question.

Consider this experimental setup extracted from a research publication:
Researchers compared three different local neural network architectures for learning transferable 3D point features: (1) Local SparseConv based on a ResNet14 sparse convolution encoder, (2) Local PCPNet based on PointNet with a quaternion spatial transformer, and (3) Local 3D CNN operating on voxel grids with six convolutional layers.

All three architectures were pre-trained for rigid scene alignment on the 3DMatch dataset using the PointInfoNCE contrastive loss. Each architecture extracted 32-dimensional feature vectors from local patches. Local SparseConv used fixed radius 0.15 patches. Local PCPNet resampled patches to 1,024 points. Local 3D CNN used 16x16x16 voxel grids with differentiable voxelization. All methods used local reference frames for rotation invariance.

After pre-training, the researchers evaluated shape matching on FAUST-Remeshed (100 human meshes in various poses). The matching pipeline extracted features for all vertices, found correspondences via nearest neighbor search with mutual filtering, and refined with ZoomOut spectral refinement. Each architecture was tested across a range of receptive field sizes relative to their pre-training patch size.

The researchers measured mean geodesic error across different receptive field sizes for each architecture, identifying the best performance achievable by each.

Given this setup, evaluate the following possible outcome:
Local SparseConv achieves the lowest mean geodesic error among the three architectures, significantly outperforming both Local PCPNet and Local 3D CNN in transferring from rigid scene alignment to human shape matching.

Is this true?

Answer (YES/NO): NO